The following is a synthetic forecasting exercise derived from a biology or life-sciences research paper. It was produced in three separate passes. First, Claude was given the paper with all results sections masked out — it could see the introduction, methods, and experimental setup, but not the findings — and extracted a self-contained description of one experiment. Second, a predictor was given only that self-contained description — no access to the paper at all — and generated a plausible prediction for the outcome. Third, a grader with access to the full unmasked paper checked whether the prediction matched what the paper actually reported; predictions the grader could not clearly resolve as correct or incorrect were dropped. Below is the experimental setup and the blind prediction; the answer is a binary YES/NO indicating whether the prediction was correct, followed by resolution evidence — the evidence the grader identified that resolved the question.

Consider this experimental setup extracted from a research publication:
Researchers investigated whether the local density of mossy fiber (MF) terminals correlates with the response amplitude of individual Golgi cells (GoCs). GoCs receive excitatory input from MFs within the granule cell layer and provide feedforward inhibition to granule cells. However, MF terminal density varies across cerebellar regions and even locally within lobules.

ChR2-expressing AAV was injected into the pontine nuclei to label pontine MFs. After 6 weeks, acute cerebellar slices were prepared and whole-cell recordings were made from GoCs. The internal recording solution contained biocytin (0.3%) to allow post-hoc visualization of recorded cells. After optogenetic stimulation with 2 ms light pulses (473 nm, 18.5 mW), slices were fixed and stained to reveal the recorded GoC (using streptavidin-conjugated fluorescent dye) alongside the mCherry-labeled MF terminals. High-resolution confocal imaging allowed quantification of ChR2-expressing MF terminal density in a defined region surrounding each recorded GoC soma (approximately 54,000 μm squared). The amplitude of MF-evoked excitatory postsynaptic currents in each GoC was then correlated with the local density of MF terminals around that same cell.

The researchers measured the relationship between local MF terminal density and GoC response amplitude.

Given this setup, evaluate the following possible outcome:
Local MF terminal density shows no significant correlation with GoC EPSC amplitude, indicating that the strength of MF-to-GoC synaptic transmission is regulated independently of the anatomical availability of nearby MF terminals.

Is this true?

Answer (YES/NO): NO